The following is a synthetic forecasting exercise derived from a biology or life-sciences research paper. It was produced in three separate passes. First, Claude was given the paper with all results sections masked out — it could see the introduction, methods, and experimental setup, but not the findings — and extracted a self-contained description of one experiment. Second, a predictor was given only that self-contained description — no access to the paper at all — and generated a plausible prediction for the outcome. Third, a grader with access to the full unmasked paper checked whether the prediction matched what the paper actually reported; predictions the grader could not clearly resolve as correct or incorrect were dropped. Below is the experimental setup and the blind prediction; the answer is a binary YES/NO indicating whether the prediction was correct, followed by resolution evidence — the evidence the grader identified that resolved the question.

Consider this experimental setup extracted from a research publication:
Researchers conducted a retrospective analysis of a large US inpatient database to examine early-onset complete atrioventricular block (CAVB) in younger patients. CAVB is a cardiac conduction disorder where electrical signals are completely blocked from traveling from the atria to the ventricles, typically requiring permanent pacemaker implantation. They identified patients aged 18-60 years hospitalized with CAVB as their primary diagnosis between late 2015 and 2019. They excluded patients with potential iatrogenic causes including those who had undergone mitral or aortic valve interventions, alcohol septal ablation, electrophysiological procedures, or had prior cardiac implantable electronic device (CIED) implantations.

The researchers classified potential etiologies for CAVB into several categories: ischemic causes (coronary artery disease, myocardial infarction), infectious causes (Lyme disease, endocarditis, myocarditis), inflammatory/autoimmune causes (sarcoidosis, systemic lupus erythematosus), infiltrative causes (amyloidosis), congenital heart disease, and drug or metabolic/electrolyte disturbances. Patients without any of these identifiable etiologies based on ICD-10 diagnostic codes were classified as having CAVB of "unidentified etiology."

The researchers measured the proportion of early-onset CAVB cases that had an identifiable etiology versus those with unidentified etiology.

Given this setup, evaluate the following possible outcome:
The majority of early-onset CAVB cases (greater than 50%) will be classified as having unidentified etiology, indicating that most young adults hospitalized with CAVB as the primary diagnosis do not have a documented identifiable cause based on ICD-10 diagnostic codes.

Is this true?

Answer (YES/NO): YES